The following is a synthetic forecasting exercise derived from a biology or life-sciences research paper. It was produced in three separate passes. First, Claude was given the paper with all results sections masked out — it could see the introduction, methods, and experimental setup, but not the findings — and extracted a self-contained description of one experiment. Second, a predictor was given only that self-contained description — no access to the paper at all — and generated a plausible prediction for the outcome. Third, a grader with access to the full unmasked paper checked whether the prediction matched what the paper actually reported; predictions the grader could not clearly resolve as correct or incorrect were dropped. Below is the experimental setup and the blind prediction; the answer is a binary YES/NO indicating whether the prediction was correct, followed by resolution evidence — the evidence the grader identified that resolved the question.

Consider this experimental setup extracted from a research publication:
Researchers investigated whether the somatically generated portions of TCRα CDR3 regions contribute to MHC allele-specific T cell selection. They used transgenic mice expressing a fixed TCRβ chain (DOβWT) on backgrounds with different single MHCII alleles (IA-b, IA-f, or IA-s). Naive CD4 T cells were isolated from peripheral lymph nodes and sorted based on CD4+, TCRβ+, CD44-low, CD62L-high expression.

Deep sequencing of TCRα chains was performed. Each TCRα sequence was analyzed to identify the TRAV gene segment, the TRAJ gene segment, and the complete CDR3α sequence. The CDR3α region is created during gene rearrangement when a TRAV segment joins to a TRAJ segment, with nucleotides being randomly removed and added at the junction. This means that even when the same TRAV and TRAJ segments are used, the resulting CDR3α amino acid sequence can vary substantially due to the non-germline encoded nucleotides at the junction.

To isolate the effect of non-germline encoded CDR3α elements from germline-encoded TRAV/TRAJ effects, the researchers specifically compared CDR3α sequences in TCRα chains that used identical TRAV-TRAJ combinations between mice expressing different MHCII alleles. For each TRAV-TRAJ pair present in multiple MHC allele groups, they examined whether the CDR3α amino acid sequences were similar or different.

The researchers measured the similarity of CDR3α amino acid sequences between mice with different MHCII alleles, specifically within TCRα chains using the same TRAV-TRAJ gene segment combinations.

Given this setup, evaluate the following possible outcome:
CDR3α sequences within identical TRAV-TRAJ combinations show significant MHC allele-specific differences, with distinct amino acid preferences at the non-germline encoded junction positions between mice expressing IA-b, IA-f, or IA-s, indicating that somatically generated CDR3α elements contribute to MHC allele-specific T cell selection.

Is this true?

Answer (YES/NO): YES